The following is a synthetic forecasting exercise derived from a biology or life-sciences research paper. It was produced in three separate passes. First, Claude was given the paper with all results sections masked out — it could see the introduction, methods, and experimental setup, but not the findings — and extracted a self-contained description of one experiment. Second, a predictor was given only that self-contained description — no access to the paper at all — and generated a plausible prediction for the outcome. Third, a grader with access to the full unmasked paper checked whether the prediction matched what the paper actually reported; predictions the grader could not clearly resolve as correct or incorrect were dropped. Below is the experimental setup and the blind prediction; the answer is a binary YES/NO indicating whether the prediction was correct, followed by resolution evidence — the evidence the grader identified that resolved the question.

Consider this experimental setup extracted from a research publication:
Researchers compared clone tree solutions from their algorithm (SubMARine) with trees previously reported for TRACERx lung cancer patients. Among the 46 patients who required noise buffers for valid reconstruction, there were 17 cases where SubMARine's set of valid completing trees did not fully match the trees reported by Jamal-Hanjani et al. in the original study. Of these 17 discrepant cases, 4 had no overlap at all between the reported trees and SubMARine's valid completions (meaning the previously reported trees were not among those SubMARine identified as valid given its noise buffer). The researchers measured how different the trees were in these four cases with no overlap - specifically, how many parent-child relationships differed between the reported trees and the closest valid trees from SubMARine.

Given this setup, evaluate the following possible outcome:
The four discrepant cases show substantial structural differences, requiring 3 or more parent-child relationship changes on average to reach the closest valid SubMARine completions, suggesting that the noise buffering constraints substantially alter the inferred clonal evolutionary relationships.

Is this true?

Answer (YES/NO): NO